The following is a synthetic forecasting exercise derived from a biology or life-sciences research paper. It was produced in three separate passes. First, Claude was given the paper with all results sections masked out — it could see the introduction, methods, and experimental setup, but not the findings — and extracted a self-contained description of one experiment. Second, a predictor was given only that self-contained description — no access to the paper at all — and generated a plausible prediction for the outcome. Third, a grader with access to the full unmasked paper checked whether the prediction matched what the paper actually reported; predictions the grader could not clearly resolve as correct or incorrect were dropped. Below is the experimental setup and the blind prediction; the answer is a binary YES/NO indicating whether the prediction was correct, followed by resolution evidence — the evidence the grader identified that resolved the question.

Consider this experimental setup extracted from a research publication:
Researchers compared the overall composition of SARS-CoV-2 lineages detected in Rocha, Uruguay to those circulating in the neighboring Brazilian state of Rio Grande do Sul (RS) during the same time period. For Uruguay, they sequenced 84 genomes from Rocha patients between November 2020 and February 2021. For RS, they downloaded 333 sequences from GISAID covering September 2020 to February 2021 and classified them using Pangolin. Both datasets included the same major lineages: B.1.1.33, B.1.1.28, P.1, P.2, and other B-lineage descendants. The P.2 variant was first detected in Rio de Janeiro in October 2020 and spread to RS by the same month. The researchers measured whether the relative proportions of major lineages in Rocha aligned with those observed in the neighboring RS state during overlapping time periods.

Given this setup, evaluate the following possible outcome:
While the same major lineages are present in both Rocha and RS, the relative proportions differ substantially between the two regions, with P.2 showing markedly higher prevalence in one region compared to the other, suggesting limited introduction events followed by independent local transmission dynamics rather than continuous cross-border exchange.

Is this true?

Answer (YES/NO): NO